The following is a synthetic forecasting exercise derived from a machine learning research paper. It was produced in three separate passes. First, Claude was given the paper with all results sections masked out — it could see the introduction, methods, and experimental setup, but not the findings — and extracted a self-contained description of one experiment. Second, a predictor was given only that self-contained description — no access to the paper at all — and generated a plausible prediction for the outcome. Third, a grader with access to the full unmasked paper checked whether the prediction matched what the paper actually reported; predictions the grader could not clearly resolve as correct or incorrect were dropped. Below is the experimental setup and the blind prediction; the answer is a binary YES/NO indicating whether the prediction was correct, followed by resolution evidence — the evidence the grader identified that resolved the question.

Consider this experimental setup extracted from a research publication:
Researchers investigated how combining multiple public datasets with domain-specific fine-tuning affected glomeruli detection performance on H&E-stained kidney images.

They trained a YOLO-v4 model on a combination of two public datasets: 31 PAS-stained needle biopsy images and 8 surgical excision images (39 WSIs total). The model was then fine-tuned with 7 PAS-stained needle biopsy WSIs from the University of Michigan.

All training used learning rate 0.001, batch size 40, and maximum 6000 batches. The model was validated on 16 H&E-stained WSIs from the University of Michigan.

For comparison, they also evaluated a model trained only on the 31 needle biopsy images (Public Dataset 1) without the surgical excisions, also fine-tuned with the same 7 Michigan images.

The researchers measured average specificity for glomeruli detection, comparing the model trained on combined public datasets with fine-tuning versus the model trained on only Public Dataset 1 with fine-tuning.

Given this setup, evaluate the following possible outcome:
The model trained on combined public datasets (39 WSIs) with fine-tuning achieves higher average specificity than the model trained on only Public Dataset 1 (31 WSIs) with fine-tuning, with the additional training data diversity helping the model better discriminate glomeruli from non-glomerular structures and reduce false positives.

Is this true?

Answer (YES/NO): YES